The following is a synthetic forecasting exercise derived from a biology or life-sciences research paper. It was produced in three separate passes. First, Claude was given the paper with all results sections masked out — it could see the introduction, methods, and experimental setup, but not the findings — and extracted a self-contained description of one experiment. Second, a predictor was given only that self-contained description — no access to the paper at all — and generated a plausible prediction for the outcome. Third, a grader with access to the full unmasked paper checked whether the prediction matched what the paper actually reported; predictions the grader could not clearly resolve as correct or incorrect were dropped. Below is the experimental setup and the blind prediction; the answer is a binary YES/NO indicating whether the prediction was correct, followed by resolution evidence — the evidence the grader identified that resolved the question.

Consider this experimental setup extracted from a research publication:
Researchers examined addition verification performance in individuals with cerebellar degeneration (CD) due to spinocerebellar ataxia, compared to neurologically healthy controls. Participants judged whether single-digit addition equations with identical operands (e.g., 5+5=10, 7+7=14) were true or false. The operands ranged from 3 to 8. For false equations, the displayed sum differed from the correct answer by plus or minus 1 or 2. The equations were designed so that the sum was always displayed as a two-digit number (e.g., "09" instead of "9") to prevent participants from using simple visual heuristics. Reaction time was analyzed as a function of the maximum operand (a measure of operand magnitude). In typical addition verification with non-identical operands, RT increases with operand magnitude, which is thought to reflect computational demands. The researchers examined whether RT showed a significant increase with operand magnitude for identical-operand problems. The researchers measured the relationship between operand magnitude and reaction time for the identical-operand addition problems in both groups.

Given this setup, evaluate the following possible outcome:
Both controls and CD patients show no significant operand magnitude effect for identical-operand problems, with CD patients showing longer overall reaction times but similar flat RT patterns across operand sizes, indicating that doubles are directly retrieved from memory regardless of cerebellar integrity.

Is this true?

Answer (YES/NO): YES